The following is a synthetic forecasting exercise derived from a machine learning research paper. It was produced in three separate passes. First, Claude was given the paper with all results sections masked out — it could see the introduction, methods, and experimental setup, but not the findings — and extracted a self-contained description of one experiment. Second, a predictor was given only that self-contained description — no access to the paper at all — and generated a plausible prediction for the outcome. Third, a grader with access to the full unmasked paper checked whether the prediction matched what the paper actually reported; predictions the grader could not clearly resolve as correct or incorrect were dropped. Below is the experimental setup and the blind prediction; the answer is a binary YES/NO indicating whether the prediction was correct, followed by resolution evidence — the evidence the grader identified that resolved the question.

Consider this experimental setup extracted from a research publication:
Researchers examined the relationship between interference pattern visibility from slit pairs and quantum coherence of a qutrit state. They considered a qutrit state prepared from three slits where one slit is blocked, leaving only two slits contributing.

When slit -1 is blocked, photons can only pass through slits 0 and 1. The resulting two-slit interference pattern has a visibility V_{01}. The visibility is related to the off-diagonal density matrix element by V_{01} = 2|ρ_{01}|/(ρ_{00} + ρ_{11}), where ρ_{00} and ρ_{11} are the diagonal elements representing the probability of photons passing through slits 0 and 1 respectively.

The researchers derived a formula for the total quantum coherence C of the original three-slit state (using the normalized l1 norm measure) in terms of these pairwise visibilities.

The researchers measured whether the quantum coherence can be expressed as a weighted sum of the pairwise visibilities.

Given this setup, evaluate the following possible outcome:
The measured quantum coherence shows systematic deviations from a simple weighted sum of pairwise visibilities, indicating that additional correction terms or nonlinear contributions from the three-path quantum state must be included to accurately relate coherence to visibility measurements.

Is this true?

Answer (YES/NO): NO